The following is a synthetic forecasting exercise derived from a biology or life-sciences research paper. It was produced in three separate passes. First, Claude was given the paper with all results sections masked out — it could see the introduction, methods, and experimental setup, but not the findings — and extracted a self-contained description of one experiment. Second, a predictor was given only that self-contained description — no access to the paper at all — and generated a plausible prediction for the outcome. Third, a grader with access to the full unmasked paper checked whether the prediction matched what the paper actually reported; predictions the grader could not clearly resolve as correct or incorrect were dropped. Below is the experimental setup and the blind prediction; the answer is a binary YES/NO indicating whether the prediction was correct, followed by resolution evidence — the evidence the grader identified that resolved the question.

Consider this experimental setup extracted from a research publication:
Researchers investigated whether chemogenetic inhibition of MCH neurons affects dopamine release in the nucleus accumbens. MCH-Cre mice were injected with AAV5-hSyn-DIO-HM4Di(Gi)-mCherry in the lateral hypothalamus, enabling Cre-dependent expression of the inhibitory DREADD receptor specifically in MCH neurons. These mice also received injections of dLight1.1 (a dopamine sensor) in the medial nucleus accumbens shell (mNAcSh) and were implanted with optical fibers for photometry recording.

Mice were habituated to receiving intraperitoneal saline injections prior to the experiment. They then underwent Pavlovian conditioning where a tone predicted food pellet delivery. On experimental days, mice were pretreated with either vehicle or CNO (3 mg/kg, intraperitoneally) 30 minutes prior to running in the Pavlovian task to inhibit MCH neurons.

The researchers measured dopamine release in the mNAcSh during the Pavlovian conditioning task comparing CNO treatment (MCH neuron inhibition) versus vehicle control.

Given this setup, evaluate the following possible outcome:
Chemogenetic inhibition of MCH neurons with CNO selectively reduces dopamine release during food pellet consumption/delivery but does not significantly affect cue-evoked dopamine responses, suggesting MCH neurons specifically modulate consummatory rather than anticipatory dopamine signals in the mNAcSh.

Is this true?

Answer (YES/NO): NO